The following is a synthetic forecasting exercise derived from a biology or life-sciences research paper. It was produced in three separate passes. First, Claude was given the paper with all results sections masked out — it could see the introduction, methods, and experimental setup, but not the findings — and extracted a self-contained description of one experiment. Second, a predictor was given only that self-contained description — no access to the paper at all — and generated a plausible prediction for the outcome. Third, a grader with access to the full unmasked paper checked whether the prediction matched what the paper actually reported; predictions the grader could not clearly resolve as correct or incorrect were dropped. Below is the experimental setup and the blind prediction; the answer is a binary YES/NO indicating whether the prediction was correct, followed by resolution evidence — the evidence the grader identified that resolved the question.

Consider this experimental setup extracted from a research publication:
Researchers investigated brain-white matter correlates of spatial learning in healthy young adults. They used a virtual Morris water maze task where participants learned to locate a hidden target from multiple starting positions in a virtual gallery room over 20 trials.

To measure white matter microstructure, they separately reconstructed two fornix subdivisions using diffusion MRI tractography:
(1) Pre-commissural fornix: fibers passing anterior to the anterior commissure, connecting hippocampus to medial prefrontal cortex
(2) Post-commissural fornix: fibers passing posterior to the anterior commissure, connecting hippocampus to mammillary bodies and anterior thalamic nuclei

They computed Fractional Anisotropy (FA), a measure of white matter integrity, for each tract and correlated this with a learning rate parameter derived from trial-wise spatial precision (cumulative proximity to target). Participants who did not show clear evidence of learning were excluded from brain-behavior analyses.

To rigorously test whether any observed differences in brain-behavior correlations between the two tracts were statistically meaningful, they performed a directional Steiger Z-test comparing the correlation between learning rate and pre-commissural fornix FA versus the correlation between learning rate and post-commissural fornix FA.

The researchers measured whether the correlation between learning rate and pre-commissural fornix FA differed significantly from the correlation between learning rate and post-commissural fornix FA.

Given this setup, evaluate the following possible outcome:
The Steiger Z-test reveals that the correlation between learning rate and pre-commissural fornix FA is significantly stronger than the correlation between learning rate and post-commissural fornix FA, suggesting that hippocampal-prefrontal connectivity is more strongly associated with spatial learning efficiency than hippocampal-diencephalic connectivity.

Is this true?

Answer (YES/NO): YES